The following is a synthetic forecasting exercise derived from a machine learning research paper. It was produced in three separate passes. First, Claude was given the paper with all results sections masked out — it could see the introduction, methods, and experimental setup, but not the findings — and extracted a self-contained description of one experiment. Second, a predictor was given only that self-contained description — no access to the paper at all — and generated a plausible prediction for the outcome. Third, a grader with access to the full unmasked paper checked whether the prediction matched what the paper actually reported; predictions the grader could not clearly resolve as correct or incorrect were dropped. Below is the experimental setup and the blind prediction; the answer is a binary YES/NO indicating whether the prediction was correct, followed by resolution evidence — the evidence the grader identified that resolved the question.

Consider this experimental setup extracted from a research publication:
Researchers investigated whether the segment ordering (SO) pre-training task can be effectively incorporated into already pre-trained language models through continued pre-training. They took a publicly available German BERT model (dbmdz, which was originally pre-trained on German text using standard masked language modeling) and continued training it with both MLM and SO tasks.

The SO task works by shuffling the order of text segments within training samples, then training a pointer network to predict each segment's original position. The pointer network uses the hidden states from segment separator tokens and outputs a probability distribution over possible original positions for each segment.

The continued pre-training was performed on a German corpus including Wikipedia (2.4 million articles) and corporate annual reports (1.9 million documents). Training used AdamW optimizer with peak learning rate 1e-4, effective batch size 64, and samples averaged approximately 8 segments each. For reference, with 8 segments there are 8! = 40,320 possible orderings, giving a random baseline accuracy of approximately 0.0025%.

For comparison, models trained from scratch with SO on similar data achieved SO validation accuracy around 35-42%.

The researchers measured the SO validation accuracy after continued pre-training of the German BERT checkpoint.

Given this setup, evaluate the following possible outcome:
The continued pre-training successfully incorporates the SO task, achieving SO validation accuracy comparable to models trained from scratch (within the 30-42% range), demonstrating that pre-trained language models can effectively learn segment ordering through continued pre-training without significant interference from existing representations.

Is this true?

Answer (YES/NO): YES